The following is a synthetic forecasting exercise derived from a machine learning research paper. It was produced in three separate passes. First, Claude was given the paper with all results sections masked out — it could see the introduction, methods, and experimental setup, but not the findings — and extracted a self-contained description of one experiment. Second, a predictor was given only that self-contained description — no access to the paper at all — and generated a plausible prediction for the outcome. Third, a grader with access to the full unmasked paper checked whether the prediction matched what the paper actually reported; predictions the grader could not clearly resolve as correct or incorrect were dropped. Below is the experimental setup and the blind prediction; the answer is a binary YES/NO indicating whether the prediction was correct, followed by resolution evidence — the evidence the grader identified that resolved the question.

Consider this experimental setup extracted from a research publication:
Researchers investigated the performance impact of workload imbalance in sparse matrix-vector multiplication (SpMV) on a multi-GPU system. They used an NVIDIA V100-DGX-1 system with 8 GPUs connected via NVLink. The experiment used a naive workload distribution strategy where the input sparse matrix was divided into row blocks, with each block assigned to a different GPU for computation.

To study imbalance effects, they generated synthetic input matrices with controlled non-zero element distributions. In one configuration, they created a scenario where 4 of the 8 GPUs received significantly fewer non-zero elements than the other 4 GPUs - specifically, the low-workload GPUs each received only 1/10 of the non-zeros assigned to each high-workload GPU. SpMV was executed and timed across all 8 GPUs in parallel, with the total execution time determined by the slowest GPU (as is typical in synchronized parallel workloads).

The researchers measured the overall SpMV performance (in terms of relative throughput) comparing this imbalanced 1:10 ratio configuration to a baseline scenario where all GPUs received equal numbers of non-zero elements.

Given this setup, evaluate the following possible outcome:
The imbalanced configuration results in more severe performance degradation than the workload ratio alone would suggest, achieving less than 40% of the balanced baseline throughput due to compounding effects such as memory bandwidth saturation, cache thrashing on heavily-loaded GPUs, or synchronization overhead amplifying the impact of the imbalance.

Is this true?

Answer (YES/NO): NO